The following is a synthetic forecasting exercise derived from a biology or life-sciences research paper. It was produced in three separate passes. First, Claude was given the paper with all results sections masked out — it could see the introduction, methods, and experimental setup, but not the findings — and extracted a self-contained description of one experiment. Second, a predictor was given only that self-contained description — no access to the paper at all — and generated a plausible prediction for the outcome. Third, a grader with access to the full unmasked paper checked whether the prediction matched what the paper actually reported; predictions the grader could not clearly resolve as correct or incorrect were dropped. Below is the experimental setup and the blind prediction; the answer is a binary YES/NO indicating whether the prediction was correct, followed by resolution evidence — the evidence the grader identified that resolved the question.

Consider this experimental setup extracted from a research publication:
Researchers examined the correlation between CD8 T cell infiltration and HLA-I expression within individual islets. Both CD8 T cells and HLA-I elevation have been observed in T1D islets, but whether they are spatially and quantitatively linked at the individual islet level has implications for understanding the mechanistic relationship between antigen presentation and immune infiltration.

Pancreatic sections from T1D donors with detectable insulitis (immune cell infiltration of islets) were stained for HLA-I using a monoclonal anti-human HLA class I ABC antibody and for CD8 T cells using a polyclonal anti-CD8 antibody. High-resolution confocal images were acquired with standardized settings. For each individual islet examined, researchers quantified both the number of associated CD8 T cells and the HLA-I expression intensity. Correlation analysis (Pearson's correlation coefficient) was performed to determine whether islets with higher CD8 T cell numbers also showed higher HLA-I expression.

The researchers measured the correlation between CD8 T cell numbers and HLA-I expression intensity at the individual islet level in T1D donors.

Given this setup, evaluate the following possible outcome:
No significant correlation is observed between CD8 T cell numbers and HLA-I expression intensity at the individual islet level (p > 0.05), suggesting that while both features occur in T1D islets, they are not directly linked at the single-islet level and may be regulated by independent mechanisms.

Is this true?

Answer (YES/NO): NO